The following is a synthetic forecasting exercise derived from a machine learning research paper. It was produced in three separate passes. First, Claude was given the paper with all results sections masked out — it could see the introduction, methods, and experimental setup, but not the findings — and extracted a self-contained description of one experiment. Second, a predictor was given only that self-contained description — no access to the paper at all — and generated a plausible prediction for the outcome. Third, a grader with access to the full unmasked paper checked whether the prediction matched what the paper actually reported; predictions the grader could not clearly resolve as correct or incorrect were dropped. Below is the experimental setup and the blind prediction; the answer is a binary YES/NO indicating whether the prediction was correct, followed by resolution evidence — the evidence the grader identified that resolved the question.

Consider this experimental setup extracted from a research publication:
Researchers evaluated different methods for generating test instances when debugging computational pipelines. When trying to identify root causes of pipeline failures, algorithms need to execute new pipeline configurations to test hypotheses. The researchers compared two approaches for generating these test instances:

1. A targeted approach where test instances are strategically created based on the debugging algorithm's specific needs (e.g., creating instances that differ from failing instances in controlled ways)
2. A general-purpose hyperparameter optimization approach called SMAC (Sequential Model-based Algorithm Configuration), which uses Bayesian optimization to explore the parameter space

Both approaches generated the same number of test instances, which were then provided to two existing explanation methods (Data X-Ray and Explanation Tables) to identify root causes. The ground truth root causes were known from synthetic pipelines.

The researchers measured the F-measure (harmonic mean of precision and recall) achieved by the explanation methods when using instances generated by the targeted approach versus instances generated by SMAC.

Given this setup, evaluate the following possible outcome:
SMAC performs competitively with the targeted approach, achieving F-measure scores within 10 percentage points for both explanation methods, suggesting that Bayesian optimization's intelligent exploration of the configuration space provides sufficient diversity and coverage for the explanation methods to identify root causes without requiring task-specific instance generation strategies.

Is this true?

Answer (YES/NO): NO